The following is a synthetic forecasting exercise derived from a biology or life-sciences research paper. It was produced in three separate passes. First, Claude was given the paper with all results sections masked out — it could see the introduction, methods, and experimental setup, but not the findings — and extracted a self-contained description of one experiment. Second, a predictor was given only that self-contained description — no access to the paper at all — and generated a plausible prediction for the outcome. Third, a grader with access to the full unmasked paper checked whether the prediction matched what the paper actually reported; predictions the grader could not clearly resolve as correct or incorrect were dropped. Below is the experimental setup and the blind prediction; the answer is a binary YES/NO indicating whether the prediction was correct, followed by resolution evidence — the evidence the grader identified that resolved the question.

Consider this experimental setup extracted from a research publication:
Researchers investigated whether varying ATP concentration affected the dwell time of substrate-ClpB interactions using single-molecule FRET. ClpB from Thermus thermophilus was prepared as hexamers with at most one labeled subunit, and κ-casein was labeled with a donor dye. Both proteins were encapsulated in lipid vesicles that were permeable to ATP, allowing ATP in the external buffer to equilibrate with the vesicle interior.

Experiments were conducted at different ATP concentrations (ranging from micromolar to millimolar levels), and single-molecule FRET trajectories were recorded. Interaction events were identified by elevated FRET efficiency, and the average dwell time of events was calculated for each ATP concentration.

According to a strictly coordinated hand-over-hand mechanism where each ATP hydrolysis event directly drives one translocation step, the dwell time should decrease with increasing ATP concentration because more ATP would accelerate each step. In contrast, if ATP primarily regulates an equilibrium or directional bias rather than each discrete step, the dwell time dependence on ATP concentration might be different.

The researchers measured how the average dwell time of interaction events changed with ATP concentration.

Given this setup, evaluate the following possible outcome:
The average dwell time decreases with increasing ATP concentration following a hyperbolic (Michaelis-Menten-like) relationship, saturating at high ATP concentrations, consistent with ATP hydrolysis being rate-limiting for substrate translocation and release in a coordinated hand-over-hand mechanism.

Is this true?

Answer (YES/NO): NO